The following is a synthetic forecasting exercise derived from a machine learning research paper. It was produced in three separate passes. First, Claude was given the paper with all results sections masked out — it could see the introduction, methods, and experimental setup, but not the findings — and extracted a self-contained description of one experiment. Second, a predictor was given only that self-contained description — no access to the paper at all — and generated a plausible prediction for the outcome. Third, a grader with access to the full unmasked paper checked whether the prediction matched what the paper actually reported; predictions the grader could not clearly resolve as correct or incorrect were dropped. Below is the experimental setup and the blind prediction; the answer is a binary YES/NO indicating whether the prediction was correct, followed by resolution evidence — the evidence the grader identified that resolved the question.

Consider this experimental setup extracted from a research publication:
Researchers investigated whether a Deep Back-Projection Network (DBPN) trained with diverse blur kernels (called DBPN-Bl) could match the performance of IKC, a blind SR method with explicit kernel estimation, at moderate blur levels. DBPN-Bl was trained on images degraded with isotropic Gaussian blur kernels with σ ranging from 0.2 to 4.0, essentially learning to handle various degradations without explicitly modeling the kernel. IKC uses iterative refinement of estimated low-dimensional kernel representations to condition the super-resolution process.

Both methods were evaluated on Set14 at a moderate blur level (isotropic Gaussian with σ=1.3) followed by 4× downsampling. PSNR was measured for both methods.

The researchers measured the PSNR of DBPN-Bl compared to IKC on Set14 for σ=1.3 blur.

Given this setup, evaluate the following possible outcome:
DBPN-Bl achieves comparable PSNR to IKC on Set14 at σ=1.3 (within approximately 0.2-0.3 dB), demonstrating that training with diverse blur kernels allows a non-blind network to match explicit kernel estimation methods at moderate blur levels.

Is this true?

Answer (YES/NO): YES